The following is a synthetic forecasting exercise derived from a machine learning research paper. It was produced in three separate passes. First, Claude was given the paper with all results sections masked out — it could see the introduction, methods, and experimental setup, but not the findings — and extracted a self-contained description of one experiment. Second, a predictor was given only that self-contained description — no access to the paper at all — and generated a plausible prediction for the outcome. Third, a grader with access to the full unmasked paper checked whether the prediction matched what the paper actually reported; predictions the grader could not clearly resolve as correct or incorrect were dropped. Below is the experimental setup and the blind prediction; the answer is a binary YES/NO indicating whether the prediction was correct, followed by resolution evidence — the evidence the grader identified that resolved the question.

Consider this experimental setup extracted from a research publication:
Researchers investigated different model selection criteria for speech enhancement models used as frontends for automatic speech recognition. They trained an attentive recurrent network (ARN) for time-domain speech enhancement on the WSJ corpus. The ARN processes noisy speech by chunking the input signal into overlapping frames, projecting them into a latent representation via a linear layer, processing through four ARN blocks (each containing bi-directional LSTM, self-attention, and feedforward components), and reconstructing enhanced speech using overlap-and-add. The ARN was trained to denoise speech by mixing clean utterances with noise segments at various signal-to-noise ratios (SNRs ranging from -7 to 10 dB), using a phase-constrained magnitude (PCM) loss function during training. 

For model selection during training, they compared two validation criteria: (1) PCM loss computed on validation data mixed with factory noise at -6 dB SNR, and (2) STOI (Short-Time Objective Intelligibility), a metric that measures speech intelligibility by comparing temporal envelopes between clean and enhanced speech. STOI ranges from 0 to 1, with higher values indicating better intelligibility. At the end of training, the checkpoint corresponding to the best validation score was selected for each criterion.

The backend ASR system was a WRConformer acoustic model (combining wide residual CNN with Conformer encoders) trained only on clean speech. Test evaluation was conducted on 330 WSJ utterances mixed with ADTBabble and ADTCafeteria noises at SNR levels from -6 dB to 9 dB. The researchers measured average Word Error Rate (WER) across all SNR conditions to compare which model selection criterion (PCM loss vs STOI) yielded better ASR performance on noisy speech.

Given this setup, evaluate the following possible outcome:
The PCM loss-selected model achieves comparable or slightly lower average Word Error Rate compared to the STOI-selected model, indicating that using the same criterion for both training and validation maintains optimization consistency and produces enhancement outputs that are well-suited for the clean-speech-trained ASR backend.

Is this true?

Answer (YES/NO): YES